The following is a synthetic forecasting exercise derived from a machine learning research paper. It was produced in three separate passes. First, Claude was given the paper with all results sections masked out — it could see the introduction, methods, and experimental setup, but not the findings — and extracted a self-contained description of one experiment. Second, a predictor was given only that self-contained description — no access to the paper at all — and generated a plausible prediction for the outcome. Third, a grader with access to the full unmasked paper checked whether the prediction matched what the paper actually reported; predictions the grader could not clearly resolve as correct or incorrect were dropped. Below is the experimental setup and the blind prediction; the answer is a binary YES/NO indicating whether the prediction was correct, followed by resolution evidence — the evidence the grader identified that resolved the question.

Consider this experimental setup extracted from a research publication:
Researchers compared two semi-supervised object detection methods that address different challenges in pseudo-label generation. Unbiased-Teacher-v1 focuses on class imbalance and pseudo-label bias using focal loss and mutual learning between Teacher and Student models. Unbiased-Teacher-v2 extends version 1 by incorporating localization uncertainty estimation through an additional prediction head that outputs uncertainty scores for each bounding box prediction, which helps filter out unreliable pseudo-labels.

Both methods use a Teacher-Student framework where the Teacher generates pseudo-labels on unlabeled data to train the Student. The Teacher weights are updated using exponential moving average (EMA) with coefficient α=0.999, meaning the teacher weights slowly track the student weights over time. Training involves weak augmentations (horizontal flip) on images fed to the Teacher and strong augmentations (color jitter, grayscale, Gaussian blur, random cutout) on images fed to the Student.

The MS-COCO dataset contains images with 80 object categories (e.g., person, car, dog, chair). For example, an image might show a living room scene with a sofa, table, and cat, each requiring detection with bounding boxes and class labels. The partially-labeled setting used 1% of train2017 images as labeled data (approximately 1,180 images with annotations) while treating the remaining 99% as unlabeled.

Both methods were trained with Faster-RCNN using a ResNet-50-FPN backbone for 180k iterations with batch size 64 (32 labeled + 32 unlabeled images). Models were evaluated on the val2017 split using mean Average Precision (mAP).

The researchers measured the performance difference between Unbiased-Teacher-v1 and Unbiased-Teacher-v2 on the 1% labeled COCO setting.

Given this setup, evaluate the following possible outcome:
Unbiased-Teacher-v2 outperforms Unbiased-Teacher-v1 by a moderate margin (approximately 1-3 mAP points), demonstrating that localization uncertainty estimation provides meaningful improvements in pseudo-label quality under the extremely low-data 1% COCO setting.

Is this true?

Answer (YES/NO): NO